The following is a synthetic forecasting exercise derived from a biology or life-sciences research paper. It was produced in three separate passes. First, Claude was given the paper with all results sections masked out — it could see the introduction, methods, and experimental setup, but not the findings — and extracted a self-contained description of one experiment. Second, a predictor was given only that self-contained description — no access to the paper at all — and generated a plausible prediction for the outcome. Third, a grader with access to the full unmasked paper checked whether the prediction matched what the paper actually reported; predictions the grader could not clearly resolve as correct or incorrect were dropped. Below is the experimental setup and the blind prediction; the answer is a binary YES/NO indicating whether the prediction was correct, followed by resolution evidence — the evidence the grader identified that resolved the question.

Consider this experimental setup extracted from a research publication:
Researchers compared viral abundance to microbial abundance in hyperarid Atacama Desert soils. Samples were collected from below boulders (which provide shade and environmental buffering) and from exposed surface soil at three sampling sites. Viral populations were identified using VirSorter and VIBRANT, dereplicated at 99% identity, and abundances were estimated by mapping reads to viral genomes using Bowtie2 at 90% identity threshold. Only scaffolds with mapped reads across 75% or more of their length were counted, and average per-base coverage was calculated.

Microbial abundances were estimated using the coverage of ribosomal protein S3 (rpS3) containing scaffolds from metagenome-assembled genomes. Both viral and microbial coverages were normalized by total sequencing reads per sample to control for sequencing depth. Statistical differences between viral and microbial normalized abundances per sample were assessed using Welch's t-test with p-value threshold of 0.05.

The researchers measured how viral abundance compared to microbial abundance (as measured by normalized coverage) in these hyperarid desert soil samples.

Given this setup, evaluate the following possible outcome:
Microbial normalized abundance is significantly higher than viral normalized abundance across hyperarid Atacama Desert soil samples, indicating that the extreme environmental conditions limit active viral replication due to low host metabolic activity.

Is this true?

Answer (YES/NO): NO